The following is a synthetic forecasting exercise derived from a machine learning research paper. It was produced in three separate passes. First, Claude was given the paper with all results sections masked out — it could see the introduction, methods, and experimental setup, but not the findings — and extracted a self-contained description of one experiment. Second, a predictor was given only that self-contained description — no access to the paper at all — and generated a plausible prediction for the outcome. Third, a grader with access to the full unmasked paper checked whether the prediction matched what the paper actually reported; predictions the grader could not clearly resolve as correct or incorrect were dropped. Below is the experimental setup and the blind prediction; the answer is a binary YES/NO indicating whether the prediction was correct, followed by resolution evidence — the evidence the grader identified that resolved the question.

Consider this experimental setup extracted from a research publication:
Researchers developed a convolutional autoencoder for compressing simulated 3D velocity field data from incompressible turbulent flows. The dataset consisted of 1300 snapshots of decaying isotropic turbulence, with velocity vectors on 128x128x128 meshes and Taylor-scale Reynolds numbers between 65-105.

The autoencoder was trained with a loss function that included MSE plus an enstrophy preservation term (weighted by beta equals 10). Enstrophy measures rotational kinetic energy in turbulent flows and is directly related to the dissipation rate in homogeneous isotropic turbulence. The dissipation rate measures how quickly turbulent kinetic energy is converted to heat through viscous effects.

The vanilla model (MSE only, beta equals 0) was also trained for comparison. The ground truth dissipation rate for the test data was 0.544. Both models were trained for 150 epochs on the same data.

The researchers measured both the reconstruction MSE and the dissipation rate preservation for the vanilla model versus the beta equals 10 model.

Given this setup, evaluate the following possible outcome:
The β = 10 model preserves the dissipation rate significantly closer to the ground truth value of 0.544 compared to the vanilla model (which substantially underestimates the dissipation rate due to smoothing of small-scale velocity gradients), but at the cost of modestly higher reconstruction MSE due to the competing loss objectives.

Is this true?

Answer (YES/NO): YES